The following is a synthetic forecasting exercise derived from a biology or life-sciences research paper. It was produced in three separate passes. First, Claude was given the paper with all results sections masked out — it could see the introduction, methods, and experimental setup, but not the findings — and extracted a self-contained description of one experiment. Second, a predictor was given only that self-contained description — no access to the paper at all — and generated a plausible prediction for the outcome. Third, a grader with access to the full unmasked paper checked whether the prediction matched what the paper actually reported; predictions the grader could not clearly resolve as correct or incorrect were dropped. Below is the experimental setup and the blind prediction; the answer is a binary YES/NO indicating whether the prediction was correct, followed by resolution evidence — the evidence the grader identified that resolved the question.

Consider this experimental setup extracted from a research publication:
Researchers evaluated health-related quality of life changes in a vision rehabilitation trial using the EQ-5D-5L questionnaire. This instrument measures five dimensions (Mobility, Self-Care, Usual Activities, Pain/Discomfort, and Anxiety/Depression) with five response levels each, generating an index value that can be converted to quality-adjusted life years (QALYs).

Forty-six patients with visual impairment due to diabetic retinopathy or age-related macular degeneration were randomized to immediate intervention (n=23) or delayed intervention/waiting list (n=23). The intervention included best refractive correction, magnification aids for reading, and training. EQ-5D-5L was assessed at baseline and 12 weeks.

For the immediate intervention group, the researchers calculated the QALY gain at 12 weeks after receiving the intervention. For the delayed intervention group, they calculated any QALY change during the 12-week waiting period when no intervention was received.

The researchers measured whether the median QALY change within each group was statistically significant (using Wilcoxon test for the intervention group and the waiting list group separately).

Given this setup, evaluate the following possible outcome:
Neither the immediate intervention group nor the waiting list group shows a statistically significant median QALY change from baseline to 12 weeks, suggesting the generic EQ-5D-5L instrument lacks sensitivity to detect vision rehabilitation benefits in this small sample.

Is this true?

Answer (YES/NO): NO